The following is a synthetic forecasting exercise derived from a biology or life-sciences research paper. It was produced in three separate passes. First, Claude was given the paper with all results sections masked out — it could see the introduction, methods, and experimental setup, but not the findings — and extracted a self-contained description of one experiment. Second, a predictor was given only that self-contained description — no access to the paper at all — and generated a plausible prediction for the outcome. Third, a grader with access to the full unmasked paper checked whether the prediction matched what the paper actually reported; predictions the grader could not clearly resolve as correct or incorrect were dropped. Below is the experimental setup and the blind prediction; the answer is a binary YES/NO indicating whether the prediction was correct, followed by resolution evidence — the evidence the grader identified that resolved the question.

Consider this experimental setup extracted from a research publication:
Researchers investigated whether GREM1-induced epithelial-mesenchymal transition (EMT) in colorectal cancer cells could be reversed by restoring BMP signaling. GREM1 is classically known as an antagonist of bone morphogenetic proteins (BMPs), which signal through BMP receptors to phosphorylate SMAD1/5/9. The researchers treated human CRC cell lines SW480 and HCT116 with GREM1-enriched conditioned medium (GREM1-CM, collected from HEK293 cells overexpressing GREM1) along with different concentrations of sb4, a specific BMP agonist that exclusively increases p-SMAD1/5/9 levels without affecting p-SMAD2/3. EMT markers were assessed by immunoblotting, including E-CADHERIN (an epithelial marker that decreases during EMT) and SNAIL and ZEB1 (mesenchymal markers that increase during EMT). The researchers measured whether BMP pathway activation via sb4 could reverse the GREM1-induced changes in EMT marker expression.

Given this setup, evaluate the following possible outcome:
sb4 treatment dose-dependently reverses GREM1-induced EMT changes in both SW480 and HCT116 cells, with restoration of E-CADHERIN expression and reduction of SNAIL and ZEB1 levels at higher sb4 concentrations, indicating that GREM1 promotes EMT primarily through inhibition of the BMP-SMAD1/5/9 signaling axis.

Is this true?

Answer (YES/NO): NO